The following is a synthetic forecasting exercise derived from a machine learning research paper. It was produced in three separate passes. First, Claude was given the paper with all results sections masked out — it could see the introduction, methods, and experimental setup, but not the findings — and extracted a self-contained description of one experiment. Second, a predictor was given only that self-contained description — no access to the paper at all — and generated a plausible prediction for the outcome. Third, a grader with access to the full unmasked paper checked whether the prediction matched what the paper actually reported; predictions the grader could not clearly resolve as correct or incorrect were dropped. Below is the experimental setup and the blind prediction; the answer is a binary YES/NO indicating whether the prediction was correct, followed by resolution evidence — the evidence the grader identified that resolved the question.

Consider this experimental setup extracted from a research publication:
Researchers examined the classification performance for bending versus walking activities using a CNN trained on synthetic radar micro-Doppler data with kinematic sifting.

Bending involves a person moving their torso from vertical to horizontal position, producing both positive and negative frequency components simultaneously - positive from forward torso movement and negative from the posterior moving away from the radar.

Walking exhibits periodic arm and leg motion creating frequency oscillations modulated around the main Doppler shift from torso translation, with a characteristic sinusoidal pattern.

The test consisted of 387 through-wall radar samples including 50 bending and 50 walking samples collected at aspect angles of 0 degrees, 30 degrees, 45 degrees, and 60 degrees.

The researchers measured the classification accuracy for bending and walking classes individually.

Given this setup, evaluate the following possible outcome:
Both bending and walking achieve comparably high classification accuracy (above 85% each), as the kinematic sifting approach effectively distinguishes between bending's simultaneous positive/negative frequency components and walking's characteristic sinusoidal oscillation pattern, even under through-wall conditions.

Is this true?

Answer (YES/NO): YES